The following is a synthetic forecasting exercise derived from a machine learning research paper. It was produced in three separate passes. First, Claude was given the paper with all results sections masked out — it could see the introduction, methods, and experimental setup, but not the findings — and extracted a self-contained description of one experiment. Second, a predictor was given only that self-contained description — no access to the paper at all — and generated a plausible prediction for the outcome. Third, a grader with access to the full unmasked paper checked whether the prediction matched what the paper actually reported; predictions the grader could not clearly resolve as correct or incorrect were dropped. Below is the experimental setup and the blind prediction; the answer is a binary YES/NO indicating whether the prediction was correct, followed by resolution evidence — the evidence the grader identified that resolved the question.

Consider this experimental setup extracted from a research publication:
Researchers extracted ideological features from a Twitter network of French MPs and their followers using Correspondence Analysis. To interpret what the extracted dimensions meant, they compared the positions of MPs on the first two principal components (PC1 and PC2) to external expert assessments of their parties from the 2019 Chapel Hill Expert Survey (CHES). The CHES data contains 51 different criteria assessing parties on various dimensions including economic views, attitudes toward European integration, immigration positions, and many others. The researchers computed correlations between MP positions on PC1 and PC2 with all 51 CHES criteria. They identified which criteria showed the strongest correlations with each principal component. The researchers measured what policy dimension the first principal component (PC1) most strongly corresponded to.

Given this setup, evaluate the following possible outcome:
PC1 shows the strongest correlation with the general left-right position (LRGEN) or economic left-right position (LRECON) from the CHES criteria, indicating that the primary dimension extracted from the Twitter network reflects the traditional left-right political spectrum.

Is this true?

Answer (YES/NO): YES